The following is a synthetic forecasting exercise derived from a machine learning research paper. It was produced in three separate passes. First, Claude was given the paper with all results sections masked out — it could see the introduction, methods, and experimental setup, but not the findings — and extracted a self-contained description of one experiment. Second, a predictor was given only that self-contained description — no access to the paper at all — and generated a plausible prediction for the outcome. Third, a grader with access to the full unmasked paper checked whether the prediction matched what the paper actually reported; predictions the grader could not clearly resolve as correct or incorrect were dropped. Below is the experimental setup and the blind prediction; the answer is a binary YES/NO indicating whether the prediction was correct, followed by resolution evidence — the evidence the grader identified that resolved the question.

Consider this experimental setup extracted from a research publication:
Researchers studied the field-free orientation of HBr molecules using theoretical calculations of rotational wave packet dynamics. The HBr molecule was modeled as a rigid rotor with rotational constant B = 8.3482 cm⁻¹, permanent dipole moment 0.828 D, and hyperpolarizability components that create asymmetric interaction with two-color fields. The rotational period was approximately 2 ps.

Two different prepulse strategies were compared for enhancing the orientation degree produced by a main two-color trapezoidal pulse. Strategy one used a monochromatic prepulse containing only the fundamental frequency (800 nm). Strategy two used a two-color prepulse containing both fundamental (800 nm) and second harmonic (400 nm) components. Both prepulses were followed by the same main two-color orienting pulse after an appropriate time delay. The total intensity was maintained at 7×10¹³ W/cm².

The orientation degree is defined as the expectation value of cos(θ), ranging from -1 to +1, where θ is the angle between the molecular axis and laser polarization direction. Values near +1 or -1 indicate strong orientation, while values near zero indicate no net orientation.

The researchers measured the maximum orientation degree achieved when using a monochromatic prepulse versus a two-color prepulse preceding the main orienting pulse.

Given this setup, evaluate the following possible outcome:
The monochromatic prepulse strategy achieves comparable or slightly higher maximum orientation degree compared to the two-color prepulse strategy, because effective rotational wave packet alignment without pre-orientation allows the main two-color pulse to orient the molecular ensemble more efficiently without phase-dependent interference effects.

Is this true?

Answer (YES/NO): NO